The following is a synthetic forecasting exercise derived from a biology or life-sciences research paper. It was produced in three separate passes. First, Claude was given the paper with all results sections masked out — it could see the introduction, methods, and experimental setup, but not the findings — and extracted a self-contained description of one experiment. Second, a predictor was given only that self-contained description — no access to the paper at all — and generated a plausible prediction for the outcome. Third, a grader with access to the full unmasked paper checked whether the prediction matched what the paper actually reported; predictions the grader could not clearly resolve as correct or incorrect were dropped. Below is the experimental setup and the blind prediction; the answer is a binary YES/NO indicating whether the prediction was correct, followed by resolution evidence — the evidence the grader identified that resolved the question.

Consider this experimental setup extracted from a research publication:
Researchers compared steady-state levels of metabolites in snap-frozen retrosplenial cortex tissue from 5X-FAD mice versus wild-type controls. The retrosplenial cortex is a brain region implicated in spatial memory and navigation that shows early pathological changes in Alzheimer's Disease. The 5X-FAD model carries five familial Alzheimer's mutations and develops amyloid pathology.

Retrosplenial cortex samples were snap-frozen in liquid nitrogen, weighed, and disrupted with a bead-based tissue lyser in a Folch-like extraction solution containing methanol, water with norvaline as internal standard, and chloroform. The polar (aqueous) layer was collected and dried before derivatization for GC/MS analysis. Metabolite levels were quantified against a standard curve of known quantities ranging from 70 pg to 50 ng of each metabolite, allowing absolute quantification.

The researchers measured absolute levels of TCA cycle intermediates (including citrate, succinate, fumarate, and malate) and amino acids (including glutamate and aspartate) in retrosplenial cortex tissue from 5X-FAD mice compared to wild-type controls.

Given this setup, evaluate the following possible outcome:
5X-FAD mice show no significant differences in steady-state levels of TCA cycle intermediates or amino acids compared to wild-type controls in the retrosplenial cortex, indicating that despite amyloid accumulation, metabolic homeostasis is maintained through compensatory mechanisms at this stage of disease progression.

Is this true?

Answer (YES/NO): YES